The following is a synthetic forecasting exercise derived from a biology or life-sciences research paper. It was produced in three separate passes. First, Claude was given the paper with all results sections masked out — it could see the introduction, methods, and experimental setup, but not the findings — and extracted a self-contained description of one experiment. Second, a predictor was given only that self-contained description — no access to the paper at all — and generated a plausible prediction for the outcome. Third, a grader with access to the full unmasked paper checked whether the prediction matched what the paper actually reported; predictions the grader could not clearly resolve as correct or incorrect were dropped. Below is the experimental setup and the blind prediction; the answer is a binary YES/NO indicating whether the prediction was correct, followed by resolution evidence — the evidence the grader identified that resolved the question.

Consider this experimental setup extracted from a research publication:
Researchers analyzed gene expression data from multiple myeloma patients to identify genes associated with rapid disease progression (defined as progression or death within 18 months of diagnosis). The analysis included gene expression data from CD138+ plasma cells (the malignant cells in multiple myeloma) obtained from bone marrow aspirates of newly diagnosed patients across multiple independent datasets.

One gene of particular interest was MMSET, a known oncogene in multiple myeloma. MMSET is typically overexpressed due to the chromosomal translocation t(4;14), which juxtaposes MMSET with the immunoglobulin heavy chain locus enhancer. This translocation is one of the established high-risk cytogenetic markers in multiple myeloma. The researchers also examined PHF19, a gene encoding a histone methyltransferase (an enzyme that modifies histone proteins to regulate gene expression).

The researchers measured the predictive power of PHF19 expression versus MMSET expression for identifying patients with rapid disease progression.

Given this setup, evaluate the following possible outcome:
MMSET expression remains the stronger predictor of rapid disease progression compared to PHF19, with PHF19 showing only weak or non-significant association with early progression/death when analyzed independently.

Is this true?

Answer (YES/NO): NO